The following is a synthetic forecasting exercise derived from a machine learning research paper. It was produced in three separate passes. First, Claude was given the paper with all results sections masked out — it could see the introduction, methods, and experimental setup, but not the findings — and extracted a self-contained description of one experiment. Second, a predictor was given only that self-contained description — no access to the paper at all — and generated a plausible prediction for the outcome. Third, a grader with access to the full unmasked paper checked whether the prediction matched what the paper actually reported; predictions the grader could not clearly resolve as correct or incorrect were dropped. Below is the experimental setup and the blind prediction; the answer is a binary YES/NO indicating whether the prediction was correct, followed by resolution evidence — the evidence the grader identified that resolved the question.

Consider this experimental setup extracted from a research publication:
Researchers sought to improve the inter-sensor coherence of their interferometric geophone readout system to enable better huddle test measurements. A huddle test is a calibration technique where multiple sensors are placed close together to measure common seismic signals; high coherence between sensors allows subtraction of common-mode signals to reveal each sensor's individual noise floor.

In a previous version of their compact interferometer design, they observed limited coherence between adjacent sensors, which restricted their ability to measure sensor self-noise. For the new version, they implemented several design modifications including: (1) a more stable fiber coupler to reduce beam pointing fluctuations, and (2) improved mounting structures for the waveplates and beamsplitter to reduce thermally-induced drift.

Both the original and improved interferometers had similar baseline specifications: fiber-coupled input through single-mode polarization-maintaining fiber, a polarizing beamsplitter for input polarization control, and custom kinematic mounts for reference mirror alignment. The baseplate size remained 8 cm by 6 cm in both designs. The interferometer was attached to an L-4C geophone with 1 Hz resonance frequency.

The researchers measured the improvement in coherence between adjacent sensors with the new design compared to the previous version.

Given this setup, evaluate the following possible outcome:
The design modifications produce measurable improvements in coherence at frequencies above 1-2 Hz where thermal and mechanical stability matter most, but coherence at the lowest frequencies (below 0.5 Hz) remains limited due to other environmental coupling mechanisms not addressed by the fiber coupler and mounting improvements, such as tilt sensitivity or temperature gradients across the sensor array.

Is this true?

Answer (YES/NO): NO